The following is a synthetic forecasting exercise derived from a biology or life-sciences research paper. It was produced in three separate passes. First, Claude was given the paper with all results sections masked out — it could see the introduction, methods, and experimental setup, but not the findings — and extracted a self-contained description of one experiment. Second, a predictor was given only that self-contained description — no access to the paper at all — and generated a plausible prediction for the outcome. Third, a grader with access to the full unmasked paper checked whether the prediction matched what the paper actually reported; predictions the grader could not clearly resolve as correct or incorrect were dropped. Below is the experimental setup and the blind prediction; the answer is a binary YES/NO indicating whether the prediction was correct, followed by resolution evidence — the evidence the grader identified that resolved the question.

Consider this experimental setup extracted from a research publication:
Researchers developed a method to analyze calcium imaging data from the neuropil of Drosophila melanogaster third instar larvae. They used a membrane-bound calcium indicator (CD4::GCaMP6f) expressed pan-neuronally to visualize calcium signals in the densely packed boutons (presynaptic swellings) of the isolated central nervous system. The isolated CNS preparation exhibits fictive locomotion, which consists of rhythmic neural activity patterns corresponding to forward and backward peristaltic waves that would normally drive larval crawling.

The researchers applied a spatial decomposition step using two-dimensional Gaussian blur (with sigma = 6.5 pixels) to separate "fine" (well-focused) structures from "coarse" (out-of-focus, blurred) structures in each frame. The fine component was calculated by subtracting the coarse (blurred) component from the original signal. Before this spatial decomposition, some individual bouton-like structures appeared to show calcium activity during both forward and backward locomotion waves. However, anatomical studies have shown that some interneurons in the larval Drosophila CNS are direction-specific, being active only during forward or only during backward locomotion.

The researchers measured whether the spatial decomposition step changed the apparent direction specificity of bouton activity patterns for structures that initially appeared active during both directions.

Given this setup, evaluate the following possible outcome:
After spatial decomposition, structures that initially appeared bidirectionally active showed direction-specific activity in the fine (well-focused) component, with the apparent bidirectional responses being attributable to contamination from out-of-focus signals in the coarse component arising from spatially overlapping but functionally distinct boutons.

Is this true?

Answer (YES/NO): YES